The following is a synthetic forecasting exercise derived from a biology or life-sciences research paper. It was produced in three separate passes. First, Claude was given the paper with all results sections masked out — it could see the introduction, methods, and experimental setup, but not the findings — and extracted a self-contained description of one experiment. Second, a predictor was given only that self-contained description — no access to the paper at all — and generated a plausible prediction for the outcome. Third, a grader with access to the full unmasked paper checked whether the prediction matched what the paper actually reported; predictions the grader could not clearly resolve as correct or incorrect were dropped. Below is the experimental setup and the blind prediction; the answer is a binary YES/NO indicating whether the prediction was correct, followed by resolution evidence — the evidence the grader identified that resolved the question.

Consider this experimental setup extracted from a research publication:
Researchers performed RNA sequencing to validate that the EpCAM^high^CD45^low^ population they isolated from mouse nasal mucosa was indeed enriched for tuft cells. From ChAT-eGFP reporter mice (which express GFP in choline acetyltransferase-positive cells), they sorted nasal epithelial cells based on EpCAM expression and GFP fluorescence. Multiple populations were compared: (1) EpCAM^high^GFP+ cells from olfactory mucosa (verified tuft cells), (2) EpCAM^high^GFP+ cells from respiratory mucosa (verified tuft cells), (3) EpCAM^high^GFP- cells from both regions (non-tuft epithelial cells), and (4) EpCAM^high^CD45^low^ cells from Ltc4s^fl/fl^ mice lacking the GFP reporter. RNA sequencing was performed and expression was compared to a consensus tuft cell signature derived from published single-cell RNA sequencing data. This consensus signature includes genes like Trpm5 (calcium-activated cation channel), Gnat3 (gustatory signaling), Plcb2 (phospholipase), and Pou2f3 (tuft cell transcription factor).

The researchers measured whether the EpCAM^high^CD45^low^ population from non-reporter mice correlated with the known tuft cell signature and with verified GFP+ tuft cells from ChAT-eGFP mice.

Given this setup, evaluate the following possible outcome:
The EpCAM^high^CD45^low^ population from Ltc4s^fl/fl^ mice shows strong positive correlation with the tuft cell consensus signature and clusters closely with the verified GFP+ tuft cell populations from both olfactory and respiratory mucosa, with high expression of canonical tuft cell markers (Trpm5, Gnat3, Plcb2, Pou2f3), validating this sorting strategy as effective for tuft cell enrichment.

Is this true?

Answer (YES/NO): YES